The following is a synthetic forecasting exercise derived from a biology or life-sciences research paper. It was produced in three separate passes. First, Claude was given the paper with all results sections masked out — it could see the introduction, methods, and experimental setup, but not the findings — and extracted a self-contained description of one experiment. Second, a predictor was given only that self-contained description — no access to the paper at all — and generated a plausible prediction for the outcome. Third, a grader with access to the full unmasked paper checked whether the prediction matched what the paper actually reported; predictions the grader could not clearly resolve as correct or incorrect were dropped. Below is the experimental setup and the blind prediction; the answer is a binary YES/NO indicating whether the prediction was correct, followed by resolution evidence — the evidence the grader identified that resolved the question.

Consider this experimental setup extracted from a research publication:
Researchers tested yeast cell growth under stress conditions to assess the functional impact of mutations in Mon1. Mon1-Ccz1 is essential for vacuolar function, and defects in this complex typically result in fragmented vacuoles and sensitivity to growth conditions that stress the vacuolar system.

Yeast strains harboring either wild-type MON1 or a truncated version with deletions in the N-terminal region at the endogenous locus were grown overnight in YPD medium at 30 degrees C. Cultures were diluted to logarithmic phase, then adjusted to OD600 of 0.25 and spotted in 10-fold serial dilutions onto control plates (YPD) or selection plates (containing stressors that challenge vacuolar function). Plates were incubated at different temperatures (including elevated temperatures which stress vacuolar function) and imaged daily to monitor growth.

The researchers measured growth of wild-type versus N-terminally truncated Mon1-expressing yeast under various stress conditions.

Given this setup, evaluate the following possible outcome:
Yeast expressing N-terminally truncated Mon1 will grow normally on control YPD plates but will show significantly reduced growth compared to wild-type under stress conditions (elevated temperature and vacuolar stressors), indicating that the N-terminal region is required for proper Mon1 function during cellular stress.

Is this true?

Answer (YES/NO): NO